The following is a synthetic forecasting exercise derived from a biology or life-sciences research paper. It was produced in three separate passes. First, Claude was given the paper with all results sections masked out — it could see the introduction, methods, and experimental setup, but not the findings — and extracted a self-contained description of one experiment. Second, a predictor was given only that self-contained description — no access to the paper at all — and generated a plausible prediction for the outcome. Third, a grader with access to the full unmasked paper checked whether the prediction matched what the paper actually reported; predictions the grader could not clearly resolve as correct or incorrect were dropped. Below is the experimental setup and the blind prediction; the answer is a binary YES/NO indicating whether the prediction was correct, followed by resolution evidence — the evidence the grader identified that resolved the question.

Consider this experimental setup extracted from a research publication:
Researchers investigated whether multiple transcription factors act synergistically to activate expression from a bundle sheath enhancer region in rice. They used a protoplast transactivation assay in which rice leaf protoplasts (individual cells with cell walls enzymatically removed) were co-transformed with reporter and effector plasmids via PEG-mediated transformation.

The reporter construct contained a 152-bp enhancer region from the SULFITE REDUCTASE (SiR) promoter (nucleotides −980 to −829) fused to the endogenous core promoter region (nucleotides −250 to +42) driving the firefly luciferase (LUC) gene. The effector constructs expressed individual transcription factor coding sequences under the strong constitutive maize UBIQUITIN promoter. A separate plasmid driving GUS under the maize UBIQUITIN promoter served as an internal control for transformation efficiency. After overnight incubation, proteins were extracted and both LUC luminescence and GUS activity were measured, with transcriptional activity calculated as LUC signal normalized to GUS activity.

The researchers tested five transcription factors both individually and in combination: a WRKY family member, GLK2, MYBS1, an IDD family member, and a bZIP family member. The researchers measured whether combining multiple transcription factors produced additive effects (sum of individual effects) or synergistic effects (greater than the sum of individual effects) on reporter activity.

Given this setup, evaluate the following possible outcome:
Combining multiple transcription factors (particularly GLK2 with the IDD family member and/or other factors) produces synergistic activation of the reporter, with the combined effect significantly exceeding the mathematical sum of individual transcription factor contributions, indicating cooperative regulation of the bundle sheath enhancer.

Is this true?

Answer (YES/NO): YES